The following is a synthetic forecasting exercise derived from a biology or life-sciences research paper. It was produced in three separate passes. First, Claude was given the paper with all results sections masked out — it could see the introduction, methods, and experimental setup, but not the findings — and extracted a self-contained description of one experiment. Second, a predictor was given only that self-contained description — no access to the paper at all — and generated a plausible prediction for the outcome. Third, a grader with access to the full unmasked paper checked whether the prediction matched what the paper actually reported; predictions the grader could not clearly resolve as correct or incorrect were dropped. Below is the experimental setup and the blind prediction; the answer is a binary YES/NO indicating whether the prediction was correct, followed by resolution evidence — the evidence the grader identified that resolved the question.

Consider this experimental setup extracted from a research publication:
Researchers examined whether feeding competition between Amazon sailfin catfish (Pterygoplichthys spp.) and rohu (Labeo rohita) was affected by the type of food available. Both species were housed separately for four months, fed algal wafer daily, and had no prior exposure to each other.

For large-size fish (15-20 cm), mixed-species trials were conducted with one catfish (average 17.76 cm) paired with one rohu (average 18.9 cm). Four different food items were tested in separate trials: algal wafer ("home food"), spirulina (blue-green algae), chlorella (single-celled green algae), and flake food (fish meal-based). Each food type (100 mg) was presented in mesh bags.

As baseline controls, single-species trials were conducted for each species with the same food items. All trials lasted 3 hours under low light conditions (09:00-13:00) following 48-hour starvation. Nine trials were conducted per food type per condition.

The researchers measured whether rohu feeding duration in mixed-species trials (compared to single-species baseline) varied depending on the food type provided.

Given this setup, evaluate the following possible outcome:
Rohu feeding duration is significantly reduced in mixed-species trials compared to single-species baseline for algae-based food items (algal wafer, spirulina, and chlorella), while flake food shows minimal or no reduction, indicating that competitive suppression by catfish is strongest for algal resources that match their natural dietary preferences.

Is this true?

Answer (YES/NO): NO